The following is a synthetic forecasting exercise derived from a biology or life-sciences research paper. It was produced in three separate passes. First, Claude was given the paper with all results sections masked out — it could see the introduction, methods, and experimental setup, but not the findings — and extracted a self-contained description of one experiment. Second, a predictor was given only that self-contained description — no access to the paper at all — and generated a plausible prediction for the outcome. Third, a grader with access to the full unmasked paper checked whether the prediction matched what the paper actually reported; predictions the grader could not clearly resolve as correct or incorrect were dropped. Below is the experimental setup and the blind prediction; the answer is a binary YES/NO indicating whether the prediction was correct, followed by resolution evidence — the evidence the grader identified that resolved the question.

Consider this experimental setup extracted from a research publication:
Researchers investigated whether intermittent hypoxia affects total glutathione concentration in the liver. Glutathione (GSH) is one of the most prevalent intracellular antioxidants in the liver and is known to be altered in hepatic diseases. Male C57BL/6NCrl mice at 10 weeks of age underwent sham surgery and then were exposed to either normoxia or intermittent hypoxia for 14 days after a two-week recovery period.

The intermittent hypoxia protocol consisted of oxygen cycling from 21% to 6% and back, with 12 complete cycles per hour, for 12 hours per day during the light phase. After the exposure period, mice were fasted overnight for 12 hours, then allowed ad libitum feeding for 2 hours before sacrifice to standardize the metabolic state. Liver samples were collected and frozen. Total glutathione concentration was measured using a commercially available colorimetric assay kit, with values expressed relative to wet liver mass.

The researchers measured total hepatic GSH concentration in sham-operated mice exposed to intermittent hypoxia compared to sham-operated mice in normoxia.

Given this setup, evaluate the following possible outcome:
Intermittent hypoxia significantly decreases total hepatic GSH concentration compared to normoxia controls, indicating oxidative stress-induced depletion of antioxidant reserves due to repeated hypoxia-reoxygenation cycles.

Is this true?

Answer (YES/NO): NO